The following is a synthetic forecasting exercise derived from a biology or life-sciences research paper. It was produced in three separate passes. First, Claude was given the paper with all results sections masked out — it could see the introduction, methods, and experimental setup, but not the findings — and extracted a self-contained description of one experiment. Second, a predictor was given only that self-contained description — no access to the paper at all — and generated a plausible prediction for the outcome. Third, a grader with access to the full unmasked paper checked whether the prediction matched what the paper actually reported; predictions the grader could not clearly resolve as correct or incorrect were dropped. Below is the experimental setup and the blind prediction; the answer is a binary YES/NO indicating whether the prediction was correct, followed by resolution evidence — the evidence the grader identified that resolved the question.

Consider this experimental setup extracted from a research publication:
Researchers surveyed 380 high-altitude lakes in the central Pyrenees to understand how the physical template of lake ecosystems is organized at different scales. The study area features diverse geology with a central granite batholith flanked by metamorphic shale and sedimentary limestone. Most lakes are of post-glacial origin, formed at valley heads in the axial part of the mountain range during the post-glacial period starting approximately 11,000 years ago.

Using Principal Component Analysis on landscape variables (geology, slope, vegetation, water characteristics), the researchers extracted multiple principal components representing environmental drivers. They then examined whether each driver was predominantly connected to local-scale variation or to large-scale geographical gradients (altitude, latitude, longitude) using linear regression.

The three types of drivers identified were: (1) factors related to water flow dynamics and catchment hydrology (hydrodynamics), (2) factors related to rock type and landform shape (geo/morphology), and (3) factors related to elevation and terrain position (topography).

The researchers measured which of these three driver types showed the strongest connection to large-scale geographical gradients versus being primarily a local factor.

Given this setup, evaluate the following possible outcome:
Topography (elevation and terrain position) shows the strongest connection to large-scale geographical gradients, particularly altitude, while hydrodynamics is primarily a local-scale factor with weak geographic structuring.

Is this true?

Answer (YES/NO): YES